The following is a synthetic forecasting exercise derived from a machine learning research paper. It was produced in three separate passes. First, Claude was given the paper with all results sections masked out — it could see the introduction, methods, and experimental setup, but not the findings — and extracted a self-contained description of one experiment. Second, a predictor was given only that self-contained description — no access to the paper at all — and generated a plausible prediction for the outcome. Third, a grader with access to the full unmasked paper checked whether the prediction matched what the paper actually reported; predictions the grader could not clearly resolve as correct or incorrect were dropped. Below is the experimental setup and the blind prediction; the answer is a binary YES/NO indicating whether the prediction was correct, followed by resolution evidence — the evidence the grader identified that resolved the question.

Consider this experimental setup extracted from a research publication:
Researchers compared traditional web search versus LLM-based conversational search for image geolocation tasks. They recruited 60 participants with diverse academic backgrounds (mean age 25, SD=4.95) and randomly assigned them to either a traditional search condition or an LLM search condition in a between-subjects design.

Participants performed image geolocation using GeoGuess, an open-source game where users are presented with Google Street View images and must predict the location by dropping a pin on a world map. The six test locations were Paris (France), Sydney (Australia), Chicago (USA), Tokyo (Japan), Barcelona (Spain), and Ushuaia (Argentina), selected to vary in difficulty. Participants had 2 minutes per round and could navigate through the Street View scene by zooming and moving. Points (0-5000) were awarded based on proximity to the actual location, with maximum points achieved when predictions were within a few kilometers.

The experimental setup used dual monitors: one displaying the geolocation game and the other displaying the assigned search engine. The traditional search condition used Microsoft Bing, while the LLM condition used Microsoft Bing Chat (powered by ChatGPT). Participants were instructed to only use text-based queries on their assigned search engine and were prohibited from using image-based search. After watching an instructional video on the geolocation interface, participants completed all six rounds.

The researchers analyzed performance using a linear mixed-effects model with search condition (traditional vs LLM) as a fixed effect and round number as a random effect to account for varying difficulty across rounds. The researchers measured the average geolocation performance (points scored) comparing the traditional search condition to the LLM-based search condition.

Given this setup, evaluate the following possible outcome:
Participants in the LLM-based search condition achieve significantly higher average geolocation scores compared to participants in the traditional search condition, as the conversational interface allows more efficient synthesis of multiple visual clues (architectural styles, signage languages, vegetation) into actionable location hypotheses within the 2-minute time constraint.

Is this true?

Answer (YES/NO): NO